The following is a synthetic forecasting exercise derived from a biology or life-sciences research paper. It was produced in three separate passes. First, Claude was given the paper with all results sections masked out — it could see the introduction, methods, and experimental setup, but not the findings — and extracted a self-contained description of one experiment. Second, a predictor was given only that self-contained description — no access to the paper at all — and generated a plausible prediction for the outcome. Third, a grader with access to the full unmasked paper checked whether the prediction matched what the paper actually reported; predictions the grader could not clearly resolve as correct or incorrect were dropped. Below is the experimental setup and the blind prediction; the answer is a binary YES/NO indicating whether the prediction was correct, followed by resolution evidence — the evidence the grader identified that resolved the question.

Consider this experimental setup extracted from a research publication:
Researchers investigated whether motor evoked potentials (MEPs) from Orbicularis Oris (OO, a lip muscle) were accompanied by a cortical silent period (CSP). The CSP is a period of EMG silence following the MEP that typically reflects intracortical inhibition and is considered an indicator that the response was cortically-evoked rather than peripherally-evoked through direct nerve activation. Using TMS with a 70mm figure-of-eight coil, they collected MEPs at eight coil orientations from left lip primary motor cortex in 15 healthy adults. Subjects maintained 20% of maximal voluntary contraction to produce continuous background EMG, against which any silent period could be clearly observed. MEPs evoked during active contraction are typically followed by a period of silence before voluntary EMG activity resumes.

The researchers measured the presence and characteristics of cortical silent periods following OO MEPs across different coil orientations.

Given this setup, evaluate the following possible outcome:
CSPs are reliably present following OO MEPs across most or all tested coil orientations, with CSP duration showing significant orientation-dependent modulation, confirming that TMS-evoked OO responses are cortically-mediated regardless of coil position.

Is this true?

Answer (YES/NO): NO